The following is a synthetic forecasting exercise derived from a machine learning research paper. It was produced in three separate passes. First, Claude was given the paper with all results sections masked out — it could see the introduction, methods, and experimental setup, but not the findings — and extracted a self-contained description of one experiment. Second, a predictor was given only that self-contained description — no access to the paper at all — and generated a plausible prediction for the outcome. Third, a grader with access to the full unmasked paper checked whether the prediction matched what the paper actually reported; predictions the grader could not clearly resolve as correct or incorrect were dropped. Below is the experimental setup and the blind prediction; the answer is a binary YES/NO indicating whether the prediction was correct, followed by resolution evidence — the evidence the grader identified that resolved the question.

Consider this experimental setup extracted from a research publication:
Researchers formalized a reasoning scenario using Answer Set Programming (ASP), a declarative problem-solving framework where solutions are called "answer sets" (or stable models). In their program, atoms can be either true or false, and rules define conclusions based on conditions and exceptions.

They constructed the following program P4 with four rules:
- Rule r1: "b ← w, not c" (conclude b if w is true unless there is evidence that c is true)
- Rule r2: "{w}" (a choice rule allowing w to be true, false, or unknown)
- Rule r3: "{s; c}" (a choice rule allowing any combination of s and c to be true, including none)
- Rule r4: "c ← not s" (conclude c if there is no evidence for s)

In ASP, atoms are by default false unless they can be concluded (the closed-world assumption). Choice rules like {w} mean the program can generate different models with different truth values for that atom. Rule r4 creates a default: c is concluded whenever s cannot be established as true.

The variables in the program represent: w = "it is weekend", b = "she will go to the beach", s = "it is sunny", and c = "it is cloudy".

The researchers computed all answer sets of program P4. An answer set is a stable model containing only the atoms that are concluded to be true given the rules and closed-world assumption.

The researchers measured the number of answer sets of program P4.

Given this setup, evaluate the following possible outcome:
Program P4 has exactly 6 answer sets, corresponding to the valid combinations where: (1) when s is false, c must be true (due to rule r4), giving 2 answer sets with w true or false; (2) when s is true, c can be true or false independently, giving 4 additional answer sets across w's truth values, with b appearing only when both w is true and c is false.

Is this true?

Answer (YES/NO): YES